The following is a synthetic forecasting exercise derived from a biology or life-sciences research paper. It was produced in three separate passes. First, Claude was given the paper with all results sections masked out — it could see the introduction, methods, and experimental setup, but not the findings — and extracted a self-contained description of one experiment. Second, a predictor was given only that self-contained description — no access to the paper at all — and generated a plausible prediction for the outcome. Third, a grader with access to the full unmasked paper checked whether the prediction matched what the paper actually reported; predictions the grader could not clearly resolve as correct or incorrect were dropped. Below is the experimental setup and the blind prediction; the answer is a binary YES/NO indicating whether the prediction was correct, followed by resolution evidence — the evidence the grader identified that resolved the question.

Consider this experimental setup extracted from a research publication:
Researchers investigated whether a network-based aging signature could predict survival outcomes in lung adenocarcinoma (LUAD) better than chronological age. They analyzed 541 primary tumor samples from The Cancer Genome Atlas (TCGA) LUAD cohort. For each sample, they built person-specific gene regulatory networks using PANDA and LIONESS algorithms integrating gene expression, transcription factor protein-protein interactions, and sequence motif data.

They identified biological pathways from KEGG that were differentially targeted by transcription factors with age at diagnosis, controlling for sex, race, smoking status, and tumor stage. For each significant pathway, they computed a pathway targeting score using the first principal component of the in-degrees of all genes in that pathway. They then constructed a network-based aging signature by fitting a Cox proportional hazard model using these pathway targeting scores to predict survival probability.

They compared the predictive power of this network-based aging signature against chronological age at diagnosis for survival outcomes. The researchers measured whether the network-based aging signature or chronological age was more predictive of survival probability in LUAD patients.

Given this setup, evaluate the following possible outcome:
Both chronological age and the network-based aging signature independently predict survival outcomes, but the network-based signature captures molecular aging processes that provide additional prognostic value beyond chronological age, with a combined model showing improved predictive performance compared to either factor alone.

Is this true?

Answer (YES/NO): NO